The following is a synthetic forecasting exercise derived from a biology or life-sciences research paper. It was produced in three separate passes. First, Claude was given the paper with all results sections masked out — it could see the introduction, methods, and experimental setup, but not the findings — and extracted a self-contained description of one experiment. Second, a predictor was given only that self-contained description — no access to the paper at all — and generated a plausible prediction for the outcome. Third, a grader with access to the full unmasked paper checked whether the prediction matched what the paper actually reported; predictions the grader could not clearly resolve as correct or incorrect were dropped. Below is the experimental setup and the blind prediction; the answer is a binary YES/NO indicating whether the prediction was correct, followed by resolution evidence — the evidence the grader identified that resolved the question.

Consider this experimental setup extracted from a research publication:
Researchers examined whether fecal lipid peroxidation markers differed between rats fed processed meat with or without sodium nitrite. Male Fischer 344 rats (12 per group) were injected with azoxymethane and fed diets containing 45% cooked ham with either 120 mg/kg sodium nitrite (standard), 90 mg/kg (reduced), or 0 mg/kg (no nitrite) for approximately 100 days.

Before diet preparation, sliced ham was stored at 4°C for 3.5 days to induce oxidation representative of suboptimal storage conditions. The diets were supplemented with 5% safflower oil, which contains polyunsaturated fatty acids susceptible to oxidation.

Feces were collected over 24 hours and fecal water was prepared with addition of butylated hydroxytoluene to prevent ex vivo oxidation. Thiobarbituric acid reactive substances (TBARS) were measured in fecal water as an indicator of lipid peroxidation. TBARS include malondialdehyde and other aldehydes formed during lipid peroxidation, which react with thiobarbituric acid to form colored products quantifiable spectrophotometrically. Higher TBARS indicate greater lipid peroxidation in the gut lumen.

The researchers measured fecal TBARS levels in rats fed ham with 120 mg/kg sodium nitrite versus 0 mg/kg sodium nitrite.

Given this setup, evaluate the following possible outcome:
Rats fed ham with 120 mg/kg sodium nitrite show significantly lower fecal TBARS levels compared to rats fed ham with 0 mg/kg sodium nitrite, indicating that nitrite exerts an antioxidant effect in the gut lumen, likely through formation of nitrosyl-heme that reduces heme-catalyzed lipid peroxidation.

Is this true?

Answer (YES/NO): YES